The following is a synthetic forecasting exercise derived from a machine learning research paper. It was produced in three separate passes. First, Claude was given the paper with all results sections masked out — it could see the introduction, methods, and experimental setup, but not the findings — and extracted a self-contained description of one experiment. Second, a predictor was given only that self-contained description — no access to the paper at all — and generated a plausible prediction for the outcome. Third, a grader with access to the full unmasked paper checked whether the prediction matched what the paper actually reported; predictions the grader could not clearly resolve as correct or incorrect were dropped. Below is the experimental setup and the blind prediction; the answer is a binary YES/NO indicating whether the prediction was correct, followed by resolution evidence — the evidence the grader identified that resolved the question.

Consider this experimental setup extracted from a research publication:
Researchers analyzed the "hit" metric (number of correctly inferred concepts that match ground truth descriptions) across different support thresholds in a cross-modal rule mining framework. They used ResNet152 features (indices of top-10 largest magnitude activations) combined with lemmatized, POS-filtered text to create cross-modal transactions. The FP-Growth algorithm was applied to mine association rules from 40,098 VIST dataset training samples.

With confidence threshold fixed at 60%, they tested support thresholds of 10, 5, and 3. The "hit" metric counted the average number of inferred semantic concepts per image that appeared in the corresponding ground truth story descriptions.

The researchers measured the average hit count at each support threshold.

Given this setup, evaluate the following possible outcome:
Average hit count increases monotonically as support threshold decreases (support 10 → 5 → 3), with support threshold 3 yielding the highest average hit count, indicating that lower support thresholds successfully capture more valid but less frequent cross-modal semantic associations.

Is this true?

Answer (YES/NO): YES